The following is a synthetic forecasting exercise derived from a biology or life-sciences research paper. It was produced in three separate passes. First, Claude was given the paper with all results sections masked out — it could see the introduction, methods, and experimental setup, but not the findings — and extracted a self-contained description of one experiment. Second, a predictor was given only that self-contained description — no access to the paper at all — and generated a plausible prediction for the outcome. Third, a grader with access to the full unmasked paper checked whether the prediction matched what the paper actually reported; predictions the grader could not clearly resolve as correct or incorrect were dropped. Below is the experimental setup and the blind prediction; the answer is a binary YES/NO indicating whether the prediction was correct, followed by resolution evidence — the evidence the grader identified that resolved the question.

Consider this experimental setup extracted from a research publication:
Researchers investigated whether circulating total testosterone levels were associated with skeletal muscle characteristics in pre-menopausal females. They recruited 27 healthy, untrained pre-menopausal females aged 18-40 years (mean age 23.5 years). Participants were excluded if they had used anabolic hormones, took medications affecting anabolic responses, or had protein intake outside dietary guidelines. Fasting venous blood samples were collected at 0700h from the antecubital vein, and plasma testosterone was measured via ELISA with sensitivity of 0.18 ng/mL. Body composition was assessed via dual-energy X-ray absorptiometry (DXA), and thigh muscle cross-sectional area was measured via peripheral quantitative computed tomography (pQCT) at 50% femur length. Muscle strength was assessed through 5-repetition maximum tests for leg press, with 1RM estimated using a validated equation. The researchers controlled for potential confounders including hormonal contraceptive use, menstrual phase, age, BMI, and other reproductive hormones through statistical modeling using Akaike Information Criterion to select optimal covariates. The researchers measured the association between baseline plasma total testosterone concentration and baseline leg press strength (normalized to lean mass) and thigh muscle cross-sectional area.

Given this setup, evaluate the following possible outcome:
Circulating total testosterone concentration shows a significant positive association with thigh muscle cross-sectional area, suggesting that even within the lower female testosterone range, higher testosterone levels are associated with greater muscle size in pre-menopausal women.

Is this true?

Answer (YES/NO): NO